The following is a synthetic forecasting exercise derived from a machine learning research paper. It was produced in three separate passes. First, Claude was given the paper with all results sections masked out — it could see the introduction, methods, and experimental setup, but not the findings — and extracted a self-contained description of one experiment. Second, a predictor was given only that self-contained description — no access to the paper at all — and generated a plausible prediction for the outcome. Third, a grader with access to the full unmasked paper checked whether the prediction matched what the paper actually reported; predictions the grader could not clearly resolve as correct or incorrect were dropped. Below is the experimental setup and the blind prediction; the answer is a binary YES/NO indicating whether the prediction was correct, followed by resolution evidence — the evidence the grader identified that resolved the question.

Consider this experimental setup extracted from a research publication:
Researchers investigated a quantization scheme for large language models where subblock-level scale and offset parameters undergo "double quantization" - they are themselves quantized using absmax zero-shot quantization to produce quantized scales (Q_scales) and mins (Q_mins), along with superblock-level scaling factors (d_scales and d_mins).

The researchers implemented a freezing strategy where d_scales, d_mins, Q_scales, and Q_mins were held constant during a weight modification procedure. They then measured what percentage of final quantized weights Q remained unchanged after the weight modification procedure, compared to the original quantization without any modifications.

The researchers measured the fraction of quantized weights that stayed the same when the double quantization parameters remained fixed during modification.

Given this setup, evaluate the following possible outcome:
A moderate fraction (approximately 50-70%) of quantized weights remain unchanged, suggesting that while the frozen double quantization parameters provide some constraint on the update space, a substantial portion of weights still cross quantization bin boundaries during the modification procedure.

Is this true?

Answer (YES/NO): NO